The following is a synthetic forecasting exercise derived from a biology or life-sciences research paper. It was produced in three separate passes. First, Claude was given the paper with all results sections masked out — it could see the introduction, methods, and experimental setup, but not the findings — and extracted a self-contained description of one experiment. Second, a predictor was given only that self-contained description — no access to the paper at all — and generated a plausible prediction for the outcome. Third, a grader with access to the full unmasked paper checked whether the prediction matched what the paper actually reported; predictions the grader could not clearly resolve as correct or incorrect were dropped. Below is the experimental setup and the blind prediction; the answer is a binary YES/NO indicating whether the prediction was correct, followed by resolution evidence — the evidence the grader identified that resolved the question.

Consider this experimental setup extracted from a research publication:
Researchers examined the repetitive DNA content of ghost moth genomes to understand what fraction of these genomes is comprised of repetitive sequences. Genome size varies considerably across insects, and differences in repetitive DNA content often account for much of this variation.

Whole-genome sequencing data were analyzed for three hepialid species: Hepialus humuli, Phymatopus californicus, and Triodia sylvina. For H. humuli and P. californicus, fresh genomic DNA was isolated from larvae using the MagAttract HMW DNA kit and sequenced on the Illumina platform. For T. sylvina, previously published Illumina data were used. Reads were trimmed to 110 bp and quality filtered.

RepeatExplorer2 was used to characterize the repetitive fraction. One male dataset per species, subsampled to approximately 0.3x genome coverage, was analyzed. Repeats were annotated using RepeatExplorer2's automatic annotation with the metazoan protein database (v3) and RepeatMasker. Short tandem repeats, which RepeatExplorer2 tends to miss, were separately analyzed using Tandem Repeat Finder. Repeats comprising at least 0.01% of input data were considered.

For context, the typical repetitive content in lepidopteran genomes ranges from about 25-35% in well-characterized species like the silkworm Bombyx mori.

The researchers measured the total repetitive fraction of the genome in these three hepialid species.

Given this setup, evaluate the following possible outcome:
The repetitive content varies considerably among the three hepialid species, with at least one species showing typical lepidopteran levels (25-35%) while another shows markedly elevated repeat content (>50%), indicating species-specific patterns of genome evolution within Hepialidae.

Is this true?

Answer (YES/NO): NO